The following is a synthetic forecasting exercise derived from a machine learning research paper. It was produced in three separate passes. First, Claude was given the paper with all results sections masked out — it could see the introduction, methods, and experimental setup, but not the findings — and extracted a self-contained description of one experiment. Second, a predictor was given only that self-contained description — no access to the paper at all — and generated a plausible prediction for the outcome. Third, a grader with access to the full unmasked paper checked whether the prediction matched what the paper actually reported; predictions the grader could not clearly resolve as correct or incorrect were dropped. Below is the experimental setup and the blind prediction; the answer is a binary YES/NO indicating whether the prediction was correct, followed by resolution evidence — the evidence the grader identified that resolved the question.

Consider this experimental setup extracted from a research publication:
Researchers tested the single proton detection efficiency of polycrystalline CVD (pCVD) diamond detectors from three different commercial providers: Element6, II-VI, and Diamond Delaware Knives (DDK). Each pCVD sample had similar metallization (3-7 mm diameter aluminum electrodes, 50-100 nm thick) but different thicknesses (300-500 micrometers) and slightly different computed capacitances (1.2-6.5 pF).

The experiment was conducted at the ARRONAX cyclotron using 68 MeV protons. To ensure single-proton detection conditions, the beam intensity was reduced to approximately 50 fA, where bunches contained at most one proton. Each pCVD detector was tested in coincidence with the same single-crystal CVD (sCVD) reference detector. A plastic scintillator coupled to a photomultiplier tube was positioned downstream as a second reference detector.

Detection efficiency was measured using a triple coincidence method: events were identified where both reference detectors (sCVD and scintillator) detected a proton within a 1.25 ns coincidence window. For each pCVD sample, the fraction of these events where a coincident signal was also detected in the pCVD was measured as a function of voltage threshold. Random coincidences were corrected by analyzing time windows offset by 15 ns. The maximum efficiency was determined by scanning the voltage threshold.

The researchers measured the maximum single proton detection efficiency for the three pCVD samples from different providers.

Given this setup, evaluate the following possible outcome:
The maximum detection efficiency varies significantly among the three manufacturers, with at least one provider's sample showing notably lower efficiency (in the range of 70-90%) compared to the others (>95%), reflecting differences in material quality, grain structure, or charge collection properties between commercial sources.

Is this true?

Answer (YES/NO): NO